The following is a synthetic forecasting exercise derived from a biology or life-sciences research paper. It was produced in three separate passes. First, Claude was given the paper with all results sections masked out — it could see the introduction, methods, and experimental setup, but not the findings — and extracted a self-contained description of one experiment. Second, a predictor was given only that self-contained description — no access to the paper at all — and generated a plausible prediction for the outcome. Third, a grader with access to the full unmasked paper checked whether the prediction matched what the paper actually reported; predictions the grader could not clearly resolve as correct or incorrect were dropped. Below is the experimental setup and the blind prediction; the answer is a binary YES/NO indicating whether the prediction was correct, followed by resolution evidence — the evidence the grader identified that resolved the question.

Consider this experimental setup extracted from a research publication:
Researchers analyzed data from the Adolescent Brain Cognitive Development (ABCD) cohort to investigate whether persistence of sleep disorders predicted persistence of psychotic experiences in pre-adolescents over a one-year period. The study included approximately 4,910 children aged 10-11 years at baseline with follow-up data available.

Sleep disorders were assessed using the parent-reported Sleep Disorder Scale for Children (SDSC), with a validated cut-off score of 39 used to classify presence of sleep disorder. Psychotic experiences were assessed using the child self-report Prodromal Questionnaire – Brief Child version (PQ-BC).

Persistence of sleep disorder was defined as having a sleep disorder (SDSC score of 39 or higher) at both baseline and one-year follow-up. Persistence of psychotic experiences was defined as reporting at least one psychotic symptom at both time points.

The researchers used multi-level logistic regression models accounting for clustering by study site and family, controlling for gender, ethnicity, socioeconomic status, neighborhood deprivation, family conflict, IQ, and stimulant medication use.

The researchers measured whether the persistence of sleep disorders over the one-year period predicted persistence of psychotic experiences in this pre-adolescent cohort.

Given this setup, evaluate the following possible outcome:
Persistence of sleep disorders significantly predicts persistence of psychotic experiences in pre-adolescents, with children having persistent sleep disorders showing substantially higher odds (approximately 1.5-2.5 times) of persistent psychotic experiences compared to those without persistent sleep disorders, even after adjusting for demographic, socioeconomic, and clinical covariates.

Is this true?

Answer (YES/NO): YES